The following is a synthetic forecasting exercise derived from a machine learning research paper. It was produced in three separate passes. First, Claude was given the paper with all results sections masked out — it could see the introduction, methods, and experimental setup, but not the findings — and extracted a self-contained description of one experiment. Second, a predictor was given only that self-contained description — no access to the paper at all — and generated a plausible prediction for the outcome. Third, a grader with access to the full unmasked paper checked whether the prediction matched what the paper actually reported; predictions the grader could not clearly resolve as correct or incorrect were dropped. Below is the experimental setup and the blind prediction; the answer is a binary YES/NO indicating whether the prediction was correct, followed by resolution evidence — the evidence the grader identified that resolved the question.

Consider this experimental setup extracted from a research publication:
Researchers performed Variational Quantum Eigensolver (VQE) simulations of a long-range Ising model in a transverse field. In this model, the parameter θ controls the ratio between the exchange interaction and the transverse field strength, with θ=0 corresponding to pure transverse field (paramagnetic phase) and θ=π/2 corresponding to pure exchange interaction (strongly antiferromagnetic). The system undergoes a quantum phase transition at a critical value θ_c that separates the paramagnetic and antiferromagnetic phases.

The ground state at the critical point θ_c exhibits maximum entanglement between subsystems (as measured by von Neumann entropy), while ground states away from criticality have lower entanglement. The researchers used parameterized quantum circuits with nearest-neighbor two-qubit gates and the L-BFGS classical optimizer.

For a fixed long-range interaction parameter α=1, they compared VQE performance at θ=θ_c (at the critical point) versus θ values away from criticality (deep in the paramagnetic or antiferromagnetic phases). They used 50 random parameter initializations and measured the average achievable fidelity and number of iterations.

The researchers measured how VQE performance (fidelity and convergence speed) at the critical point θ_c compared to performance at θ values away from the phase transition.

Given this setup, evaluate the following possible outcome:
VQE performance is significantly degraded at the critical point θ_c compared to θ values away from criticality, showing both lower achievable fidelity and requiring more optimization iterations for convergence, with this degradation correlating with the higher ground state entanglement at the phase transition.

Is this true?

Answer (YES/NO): YES